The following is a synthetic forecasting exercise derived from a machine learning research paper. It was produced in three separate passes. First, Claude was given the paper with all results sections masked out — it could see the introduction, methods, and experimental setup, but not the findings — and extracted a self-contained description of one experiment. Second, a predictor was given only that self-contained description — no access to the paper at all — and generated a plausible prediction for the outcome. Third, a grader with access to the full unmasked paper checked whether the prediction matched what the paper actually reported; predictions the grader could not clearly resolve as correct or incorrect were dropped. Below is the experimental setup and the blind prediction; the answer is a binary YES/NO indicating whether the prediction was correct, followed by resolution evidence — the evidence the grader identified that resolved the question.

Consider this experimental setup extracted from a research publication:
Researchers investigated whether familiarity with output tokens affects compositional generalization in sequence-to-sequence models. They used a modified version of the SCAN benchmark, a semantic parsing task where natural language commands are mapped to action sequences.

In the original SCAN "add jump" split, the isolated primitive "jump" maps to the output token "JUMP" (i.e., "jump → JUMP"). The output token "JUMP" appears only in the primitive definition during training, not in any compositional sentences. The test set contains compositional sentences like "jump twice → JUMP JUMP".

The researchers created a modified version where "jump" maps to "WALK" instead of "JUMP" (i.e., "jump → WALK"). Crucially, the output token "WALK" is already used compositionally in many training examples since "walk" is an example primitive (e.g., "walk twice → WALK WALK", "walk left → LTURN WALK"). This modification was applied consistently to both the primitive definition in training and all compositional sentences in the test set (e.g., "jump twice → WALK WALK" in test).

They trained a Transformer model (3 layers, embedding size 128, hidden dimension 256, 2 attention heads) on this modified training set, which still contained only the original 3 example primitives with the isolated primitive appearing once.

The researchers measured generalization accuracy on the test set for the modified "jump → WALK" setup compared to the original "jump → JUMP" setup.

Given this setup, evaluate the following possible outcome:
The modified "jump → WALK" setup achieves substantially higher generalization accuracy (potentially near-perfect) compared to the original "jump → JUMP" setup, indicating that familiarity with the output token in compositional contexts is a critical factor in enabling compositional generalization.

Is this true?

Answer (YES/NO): YES